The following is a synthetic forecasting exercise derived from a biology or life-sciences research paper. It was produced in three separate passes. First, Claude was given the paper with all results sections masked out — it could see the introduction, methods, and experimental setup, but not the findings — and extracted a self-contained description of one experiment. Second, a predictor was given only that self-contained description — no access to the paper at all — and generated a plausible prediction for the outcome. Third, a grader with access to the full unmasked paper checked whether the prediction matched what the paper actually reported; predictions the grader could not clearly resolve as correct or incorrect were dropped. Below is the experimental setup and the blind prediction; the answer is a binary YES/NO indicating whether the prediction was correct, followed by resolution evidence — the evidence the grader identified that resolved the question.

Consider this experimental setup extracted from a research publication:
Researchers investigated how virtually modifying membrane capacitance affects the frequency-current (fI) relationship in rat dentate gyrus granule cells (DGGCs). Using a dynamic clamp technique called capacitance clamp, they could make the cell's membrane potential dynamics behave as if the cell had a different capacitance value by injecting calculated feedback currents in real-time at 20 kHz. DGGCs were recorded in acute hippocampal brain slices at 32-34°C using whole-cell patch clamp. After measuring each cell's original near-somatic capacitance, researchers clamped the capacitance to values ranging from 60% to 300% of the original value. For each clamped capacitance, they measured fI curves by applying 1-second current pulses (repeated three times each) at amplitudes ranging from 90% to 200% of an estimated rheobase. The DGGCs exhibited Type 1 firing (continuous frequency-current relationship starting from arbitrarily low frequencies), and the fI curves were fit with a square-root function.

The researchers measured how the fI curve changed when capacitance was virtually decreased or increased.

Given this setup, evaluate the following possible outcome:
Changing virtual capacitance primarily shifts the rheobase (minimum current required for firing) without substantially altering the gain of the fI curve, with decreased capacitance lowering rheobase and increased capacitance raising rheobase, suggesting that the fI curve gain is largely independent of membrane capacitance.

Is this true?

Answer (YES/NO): NO